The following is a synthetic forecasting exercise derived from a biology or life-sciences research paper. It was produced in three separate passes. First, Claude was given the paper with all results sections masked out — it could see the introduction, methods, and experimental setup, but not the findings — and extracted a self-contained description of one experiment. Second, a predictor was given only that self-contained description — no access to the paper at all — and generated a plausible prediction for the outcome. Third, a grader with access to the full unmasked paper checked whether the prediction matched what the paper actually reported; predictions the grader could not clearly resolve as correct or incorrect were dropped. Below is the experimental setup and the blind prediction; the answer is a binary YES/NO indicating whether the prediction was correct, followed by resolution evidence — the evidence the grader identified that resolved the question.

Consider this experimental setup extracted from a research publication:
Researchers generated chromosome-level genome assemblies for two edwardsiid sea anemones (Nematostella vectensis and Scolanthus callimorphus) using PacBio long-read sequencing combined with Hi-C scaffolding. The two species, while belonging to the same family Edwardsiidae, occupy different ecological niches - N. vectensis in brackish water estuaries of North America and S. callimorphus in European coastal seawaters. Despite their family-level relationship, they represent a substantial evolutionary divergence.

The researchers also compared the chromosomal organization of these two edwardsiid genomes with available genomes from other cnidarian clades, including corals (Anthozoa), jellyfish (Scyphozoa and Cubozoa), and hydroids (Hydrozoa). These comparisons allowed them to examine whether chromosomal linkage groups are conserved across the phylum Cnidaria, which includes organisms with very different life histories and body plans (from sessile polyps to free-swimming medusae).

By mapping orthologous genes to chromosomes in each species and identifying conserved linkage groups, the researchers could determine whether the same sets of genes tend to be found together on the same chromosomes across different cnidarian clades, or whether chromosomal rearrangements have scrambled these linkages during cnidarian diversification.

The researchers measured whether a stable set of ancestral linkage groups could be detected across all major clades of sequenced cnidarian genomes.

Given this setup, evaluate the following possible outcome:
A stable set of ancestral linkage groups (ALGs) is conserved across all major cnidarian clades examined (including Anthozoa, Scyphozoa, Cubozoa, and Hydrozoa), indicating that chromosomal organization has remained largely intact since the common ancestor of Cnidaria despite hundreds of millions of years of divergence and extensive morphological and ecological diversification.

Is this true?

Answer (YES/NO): NO